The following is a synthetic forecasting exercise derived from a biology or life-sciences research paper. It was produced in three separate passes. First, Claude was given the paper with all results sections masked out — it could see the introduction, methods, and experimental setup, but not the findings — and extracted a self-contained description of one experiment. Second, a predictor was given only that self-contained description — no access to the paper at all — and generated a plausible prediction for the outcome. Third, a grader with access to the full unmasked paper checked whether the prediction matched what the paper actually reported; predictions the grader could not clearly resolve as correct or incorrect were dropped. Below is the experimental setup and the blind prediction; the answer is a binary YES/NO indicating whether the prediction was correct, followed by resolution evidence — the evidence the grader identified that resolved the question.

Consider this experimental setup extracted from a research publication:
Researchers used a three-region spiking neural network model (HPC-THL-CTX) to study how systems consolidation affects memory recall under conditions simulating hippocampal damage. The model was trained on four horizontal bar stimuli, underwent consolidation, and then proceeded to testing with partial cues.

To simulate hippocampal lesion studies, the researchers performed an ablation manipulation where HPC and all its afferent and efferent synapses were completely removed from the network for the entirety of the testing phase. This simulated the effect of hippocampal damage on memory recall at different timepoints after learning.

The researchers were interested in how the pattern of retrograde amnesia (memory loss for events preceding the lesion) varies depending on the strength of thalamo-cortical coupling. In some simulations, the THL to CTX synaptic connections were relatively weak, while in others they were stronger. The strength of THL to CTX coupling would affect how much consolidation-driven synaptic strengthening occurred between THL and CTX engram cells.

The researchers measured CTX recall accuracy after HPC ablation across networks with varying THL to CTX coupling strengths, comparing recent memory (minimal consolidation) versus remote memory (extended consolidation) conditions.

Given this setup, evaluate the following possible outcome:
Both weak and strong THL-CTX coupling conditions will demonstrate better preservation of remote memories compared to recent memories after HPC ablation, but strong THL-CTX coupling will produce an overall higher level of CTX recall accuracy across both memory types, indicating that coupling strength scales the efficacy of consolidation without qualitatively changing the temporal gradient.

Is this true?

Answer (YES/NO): NO